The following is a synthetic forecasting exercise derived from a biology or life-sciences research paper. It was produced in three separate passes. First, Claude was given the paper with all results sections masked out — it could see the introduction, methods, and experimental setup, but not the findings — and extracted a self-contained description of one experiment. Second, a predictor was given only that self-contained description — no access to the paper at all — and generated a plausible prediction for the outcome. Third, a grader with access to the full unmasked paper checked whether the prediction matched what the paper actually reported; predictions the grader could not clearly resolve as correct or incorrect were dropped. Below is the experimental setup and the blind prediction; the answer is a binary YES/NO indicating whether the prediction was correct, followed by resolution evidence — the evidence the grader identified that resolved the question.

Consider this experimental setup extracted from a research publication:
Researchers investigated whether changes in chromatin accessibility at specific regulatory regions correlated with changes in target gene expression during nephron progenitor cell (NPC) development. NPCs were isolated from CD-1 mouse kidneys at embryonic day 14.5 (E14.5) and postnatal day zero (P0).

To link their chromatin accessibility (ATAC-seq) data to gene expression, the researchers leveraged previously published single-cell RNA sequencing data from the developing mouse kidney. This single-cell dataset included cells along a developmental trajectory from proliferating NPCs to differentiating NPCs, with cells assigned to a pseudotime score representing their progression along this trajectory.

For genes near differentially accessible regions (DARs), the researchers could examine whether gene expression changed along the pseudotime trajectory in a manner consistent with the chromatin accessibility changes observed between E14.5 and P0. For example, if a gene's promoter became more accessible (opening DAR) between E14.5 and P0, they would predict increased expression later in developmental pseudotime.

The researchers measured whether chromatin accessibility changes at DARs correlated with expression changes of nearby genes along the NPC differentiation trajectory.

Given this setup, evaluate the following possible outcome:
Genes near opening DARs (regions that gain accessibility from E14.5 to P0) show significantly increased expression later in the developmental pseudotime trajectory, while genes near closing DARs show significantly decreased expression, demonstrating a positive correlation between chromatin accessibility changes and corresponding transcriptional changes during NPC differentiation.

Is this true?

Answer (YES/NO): YES